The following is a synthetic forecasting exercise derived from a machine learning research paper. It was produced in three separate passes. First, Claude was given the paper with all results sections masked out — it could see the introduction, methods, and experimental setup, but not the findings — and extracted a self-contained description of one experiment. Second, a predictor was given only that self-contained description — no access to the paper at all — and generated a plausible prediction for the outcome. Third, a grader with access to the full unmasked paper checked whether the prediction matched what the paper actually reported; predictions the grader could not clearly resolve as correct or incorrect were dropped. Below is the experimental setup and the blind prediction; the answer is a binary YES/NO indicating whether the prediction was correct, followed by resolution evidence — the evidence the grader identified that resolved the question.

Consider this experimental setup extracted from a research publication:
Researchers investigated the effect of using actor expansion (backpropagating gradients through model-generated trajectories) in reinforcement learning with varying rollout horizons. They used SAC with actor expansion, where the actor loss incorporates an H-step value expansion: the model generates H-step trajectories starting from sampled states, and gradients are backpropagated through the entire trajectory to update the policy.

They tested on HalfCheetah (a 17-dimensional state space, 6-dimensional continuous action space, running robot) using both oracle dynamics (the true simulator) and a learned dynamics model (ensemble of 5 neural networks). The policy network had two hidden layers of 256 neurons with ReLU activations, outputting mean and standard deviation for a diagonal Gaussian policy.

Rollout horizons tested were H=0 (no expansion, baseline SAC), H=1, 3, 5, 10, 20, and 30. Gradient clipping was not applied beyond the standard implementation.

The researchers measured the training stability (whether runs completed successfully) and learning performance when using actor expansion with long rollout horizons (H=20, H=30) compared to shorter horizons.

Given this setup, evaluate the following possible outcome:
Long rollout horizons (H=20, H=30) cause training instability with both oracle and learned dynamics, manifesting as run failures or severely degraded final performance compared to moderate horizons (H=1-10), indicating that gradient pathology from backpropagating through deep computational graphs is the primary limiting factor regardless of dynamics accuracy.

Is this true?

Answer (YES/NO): YES